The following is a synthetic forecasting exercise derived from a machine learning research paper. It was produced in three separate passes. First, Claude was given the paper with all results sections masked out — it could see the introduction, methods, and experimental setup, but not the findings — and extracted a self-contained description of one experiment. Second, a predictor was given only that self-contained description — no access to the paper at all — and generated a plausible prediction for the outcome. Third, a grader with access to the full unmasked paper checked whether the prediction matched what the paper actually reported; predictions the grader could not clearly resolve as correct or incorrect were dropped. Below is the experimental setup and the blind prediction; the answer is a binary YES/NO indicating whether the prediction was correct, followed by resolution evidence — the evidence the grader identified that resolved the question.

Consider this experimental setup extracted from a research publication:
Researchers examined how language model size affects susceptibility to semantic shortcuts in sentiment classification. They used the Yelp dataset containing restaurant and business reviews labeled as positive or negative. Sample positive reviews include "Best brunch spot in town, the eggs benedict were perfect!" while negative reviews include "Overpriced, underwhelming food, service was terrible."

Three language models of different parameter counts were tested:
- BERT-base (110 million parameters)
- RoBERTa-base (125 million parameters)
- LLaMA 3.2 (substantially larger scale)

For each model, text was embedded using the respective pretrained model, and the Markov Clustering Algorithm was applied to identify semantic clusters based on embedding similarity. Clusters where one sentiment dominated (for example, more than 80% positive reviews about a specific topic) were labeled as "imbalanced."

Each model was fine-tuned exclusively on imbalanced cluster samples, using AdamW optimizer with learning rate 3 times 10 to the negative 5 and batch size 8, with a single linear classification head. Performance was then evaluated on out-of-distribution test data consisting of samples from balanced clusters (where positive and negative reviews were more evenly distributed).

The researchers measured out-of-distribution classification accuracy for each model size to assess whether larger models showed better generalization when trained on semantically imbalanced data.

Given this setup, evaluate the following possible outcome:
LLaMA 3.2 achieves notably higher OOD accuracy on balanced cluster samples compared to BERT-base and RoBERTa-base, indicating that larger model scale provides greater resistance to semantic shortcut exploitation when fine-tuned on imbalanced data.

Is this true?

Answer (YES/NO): YES